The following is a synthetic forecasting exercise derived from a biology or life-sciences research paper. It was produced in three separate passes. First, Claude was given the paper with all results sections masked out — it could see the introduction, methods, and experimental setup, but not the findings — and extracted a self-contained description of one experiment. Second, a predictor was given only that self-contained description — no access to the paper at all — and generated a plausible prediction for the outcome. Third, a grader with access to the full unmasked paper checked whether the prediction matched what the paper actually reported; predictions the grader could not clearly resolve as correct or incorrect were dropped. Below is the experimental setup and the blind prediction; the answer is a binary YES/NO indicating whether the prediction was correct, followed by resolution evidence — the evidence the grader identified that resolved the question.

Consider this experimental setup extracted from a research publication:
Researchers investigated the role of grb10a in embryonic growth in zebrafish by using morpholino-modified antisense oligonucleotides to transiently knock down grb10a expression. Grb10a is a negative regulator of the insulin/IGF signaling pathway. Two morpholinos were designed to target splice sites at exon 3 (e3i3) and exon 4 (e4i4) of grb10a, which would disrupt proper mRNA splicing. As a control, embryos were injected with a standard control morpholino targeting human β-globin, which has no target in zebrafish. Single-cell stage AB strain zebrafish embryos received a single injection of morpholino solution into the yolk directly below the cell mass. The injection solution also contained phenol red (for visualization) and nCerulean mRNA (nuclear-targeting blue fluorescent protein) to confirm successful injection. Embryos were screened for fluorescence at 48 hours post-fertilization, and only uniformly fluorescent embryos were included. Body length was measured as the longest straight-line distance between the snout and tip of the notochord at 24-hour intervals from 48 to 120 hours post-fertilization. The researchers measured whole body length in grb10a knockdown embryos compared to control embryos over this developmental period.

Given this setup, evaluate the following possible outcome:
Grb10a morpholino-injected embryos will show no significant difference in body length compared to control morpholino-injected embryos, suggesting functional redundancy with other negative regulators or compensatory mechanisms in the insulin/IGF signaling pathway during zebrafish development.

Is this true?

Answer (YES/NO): NO